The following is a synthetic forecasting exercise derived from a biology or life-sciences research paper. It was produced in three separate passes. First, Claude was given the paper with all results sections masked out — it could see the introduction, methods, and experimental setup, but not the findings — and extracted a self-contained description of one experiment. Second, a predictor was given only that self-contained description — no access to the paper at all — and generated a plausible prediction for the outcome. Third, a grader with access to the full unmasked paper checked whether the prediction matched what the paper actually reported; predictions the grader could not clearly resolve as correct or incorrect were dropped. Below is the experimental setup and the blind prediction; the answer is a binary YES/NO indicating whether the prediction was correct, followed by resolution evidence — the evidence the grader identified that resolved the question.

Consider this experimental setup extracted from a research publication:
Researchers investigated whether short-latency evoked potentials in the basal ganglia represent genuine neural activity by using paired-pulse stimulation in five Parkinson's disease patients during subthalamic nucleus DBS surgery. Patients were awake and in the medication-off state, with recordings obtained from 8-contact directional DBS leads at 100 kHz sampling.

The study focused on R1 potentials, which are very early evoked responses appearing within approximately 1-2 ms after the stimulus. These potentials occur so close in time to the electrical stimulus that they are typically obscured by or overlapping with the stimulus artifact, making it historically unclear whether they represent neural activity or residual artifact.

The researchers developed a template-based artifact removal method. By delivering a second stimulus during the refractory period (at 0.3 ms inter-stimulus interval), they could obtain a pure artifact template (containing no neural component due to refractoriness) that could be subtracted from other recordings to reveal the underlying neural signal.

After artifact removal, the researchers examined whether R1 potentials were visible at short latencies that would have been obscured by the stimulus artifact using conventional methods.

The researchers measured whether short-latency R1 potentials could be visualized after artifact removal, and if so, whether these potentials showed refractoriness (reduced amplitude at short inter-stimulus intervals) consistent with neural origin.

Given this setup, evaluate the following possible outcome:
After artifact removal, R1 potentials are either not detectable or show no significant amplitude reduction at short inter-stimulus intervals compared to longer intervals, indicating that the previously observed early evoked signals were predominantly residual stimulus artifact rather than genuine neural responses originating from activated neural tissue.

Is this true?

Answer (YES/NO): NO